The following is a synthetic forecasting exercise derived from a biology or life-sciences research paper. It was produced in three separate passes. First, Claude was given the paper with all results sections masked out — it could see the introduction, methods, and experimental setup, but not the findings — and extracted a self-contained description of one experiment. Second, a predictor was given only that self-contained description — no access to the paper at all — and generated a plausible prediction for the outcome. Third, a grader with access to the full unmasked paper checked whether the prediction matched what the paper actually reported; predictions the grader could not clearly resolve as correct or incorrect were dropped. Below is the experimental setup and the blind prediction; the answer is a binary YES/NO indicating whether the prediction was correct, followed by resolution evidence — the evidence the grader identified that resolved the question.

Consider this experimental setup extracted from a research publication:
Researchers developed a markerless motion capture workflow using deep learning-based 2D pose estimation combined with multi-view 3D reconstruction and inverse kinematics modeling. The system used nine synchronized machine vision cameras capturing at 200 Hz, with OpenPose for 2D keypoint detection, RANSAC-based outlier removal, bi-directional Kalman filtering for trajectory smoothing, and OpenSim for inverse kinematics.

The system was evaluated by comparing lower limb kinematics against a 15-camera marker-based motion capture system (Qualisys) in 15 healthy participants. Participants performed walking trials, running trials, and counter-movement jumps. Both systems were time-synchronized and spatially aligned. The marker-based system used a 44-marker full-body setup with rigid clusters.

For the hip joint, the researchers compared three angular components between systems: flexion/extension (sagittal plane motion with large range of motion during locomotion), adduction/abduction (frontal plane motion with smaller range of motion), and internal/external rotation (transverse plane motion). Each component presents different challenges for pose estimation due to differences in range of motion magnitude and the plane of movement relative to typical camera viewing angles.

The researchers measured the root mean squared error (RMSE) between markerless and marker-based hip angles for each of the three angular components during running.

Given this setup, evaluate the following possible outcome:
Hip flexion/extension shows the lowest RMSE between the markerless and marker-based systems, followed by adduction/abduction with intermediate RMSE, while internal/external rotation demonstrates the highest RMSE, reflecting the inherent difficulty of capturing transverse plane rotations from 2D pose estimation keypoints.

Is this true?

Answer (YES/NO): YES